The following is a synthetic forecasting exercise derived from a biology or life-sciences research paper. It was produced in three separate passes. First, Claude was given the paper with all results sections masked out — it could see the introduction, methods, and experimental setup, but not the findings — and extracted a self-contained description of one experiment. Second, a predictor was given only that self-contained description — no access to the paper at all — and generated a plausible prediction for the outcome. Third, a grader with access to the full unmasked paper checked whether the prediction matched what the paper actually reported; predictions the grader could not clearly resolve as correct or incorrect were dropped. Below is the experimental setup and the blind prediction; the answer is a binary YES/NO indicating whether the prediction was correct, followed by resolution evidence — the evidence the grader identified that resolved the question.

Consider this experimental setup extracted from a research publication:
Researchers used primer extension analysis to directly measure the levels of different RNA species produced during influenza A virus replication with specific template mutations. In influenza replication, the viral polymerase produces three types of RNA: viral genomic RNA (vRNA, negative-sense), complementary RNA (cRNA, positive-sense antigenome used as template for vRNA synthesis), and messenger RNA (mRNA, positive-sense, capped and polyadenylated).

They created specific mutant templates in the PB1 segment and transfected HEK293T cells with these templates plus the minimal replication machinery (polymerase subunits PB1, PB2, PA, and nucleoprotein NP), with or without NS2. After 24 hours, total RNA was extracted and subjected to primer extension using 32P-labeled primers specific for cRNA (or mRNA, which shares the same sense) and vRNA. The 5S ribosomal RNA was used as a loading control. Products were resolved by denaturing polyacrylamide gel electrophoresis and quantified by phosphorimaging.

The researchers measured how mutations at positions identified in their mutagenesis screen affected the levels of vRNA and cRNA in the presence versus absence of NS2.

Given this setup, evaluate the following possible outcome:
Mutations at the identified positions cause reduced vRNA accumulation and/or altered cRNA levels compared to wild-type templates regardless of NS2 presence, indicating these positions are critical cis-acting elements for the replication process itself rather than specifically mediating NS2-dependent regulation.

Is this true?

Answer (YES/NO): NO